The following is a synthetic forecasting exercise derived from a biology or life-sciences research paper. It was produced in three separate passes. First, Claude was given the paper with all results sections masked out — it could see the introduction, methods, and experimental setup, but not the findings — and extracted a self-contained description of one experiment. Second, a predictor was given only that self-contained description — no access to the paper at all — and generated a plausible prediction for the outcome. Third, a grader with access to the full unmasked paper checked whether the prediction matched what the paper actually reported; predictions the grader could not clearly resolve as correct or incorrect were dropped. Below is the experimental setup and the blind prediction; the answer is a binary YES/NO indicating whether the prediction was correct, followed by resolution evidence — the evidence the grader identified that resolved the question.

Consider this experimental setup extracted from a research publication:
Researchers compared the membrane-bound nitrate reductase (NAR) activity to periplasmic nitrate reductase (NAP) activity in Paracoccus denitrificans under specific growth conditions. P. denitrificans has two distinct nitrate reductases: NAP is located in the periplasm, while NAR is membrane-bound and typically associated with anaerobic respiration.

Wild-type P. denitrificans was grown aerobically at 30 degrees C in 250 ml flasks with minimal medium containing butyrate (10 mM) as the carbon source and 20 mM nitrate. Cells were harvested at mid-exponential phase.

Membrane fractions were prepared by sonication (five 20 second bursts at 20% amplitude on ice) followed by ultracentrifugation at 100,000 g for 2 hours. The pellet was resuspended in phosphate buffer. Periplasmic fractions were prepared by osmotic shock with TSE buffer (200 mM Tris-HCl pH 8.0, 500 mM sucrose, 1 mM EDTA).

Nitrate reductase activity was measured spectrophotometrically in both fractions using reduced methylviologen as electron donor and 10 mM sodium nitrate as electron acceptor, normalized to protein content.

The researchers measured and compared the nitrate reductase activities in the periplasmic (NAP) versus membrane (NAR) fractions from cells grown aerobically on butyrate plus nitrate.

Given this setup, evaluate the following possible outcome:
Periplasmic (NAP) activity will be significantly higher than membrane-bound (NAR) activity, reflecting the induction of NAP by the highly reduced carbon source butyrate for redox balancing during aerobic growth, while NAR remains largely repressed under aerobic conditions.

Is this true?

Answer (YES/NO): YES